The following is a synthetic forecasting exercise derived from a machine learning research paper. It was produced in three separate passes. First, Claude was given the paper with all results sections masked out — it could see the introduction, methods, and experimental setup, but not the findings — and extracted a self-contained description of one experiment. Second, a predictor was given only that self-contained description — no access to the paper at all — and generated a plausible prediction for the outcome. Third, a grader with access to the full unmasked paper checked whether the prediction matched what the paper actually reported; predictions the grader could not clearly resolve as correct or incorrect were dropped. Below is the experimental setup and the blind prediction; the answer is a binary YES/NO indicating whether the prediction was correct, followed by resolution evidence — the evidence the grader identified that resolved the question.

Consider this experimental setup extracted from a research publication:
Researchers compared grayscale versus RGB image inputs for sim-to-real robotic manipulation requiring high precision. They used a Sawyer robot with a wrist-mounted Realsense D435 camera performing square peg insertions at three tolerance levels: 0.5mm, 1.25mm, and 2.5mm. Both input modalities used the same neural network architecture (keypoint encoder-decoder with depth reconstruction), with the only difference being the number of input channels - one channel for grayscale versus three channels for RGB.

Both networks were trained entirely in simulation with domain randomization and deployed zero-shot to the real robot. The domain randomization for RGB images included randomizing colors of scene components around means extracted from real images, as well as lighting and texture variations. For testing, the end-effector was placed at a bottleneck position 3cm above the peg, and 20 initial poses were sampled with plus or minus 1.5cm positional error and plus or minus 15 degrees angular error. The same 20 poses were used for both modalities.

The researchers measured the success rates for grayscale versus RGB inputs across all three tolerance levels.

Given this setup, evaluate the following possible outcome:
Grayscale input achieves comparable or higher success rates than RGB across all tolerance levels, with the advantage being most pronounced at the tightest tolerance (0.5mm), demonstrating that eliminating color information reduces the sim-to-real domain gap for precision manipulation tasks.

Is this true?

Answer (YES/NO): NO